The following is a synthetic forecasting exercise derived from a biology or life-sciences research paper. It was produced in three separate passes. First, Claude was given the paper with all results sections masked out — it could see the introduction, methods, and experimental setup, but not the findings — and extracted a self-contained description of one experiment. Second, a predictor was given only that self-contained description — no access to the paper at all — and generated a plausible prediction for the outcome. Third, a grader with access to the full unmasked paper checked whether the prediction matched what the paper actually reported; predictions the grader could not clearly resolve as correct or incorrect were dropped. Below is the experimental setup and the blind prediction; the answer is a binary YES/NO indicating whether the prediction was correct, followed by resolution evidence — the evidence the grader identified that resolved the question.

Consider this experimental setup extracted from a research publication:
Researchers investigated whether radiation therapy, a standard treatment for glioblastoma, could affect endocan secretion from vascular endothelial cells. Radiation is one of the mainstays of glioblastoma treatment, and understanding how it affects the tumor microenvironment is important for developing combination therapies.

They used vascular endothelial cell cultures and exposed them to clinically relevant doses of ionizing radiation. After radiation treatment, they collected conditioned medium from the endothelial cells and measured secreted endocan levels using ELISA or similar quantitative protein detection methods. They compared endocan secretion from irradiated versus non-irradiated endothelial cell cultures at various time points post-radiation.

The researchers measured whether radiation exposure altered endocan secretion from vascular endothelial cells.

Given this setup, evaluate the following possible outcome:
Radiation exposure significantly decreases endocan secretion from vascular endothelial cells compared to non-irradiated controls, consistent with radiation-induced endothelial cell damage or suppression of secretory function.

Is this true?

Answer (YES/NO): NO